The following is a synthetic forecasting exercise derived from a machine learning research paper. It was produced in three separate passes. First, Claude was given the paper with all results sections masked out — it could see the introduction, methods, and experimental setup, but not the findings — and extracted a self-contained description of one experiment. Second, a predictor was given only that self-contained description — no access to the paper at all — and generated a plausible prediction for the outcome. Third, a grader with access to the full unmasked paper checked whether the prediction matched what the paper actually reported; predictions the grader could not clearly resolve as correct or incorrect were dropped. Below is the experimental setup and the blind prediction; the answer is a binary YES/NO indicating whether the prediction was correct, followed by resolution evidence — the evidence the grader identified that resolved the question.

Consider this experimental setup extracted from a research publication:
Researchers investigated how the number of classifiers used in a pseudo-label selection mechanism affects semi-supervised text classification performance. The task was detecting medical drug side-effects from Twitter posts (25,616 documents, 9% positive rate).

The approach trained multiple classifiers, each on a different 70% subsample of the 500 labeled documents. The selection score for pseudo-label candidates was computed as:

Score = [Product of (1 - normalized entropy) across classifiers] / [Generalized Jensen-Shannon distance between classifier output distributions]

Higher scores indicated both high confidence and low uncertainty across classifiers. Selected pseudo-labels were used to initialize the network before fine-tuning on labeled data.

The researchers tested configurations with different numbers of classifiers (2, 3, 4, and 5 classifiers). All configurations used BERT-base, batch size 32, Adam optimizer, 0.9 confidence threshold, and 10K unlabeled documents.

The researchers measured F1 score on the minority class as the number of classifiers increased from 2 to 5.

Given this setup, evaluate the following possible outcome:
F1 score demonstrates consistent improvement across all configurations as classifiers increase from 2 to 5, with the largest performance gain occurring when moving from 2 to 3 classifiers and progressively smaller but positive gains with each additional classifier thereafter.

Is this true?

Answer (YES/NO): NO